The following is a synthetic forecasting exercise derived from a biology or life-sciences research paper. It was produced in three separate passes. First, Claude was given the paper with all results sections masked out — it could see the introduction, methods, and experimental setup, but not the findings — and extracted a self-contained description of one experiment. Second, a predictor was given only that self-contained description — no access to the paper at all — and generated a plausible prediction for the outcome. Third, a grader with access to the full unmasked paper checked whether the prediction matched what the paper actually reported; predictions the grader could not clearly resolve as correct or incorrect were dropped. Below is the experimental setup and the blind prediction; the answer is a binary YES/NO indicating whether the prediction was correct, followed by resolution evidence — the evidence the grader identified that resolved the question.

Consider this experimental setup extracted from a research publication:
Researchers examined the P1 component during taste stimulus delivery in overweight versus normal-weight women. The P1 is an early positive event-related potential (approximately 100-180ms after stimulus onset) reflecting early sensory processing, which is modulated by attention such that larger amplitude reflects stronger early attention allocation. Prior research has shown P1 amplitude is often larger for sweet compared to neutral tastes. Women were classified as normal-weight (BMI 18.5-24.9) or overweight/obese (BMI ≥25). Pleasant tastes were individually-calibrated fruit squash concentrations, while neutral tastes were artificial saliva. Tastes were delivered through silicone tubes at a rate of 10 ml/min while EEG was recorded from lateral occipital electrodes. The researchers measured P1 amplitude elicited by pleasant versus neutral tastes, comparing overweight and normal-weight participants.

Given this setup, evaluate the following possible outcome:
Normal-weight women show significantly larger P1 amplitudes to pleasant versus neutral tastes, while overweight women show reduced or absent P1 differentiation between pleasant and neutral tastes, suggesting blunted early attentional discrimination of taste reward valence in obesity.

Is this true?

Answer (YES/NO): NO